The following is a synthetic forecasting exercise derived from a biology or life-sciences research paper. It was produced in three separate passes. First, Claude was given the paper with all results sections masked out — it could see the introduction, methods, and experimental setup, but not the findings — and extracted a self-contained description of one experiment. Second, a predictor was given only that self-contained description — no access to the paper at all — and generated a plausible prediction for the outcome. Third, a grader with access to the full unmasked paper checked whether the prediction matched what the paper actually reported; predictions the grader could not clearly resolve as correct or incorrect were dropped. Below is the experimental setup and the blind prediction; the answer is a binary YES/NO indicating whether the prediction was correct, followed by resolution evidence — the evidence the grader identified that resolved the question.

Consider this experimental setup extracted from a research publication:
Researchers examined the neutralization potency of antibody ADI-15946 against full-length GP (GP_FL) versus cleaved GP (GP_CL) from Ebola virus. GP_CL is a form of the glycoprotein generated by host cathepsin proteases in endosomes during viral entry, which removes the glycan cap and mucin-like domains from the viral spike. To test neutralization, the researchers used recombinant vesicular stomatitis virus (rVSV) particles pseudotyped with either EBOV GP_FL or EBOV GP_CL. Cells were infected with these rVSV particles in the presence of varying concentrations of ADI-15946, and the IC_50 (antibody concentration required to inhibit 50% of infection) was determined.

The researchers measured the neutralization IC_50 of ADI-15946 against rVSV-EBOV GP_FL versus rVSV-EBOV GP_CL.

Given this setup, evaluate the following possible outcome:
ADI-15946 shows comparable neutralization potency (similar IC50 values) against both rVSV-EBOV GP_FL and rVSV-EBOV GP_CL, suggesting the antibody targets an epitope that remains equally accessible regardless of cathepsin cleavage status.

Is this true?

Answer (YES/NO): NO